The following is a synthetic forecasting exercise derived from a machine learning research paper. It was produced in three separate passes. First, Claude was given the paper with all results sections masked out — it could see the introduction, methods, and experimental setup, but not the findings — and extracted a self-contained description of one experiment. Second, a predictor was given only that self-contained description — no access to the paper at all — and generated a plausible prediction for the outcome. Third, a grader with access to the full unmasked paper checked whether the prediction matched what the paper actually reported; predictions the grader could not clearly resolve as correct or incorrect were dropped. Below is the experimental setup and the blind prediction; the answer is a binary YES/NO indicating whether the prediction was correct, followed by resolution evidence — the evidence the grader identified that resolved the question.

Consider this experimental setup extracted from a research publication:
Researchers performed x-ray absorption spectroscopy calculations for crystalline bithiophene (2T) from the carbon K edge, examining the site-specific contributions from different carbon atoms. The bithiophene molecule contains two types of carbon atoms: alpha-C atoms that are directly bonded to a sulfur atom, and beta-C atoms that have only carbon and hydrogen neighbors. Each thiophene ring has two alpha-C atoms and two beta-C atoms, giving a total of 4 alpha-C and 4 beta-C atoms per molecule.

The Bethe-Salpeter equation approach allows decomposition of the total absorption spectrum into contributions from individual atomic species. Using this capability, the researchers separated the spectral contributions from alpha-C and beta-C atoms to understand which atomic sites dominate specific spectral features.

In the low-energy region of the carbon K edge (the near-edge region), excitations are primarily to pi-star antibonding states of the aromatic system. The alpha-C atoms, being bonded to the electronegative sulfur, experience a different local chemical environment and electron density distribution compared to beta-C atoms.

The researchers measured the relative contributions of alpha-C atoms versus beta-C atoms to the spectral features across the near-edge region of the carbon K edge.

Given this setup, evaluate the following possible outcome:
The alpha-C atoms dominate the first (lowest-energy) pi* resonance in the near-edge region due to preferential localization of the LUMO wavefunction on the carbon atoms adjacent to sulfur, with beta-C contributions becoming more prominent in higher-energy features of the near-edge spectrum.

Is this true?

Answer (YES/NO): NO